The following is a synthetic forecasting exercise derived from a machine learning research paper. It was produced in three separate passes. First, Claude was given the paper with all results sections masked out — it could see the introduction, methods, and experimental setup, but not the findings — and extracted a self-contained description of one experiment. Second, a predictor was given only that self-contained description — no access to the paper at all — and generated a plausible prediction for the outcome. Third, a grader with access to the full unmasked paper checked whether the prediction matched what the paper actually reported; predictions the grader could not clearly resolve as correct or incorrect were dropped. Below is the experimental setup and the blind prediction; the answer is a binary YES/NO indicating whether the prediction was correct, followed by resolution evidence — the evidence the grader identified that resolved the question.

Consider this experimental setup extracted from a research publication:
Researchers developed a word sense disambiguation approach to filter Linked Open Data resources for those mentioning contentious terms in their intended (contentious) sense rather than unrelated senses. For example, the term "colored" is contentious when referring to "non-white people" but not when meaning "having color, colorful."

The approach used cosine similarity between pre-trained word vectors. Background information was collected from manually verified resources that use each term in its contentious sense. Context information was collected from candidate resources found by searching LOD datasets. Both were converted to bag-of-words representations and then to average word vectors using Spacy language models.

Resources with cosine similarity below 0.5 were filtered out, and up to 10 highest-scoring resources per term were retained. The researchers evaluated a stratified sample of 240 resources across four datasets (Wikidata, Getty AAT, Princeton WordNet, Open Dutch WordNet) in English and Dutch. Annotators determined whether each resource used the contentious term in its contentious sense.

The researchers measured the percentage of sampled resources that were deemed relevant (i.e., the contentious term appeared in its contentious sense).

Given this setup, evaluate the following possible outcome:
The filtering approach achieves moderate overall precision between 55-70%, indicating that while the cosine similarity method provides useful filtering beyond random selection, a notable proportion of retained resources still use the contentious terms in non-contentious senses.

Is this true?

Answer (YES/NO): NO